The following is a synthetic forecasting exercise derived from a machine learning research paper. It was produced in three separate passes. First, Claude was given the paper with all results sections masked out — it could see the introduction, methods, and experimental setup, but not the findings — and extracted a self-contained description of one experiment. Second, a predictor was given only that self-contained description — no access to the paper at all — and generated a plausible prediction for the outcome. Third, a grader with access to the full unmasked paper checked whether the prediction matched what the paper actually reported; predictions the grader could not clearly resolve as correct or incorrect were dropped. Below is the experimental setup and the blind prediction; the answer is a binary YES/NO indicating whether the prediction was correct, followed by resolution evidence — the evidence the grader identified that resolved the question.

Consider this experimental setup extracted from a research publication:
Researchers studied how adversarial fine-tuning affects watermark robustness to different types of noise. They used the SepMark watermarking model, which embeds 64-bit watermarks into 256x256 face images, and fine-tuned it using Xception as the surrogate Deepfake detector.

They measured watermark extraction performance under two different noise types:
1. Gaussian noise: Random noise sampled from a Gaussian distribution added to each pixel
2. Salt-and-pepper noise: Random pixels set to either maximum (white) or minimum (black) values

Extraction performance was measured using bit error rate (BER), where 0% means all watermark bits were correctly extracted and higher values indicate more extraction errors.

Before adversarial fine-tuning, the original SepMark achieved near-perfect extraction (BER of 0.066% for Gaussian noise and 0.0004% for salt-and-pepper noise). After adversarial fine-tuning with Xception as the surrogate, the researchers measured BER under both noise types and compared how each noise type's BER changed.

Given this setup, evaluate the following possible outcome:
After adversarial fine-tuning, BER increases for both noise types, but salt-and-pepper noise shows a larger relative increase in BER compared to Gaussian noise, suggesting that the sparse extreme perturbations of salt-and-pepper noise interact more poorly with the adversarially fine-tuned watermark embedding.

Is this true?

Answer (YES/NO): NO